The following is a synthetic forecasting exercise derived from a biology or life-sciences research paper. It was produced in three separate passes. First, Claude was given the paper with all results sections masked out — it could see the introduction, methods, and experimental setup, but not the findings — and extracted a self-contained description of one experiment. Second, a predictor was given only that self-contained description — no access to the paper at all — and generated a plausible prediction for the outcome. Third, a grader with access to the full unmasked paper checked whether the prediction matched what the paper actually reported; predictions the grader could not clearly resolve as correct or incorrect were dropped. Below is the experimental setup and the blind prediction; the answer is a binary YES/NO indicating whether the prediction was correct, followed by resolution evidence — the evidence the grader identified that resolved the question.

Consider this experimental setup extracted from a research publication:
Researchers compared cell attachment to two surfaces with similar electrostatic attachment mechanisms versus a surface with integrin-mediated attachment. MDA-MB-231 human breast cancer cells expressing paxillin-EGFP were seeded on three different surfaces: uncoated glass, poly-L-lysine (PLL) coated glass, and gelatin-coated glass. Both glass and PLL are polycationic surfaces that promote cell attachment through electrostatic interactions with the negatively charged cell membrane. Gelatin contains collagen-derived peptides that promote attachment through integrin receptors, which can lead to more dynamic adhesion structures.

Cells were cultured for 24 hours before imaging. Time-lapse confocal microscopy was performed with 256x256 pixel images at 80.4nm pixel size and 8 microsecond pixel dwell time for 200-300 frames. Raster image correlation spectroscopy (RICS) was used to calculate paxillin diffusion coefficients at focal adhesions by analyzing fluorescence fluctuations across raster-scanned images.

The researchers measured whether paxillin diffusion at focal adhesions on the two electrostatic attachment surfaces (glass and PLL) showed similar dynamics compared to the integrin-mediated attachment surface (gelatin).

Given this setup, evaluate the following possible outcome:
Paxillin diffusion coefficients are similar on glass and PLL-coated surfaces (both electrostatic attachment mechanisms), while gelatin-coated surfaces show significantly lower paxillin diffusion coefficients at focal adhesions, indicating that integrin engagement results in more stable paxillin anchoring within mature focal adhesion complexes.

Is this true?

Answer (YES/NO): NO